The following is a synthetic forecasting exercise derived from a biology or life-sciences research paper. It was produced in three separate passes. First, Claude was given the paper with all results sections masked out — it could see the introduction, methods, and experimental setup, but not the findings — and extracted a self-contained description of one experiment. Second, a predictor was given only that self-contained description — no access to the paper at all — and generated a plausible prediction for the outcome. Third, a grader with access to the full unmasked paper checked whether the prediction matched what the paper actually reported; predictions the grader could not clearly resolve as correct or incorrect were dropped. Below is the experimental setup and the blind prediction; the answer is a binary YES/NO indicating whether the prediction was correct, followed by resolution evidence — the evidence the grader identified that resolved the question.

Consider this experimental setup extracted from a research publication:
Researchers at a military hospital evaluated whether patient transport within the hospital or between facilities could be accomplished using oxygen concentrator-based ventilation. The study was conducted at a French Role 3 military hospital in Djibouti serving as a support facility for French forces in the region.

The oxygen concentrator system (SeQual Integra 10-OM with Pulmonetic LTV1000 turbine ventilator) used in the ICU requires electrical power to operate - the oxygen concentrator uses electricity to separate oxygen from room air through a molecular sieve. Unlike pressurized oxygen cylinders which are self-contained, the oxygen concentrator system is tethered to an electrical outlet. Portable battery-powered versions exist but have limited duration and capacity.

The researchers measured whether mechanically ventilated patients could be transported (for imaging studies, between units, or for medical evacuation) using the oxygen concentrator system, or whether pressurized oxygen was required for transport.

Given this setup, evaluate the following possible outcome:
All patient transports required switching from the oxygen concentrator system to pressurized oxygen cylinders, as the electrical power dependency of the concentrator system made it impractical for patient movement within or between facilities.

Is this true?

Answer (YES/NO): YES